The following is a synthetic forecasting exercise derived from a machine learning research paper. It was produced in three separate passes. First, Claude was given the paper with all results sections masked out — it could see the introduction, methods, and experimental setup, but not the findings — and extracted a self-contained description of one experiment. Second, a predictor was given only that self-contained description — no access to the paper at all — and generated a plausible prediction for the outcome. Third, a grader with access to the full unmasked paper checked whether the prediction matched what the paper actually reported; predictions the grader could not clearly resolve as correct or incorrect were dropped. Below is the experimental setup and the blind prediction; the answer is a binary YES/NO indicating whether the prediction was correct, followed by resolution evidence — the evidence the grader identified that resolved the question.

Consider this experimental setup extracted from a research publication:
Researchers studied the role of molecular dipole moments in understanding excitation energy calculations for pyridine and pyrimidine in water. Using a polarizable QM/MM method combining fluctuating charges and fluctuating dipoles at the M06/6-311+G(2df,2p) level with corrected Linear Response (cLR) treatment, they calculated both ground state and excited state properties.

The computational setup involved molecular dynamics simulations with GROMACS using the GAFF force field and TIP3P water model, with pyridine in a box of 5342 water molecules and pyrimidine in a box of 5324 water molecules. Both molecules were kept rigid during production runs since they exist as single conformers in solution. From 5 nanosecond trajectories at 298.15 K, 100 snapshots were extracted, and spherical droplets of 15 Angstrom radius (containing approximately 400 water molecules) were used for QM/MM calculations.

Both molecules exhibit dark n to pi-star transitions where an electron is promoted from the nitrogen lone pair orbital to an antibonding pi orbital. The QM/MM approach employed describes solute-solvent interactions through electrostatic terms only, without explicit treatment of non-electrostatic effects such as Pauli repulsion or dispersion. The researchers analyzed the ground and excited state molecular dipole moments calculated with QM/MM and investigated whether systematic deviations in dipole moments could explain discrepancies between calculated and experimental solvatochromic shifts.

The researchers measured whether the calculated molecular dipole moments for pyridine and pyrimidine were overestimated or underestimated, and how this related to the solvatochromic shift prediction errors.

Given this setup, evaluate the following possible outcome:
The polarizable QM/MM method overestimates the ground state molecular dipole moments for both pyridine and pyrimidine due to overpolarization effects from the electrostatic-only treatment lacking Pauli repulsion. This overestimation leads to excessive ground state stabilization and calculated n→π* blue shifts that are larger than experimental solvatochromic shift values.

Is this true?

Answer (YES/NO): YES